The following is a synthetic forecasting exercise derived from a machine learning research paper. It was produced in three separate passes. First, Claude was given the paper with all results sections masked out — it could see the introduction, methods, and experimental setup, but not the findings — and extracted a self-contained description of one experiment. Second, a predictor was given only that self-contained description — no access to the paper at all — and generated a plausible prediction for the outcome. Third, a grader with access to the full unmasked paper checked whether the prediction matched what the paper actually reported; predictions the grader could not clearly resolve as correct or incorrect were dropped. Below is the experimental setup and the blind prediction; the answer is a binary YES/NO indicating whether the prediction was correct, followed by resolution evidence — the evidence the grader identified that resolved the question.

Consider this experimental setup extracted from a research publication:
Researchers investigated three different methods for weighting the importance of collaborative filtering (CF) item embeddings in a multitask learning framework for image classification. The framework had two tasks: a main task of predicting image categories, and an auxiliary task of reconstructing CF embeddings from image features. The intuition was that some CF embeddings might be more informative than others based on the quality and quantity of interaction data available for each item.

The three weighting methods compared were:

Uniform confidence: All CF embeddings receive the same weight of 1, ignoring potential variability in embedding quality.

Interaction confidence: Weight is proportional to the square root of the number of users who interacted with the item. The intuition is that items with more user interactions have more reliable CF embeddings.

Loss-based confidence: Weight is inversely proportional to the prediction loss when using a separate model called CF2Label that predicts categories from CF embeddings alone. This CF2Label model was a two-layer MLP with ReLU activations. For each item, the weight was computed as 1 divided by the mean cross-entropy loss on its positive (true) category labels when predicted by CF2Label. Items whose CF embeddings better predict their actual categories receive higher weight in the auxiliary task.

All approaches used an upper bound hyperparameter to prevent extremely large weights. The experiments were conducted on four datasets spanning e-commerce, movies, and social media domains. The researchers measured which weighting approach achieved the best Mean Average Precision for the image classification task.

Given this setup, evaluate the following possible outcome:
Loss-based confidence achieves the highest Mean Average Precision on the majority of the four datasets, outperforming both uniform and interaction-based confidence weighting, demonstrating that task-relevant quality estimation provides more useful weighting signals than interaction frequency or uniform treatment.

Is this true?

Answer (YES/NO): YES